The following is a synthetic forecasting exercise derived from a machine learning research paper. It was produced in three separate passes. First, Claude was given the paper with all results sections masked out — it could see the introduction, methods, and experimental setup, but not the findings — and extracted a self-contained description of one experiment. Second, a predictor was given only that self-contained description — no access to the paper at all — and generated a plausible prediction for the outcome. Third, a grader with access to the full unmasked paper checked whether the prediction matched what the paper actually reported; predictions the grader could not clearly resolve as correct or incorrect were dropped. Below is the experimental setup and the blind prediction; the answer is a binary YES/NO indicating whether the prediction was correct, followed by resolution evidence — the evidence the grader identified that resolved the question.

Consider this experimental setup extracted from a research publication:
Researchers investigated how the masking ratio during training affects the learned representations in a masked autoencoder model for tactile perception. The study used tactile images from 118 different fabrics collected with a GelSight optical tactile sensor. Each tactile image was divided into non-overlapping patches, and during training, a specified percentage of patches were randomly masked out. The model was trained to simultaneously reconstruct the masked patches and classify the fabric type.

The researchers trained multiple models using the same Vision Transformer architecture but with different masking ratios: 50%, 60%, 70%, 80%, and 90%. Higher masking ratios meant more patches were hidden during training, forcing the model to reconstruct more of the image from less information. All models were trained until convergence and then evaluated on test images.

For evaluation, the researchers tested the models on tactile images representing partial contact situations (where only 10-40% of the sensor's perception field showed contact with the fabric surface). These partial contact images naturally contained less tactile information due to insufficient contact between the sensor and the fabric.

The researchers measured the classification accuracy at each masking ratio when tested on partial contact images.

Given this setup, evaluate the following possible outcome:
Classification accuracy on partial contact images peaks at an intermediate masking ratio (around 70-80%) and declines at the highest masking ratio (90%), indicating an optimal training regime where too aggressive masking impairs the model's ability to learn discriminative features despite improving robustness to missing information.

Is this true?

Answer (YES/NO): YES